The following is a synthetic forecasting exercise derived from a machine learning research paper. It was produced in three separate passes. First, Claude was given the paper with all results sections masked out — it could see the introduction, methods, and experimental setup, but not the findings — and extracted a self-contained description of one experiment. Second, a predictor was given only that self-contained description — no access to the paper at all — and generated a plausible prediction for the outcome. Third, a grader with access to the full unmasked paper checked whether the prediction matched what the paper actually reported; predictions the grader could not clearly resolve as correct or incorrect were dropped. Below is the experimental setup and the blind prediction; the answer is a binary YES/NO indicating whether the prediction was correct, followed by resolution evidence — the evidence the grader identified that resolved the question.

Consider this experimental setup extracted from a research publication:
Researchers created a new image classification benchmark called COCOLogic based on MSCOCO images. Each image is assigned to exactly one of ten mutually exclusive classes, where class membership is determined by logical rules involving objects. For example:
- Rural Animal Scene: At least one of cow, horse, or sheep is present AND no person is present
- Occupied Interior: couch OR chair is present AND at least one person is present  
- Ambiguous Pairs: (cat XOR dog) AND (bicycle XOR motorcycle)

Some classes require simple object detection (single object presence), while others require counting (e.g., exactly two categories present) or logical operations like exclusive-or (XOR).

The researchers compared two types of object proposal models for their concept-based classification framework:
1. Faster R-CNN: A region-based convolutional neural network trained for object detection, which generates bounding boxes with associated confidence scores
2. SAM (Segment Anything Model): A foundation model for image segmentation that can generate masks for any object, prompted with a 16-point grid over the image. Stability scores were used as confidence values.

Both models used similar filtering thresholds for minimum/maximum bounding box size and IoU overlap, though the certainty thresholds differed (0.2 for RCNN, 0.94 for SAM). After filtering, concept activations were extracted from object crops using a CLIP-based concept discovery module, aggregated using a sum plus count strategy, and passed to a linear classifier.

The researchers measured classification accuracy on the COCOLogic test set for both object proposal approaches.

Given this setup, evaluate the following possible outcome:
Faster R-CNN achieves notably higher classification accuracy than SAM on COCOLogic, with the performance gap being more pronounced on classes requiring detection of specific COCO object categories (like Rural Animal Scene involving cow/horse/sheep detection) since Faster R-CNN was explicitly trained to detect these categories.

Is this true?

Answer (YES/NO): NO